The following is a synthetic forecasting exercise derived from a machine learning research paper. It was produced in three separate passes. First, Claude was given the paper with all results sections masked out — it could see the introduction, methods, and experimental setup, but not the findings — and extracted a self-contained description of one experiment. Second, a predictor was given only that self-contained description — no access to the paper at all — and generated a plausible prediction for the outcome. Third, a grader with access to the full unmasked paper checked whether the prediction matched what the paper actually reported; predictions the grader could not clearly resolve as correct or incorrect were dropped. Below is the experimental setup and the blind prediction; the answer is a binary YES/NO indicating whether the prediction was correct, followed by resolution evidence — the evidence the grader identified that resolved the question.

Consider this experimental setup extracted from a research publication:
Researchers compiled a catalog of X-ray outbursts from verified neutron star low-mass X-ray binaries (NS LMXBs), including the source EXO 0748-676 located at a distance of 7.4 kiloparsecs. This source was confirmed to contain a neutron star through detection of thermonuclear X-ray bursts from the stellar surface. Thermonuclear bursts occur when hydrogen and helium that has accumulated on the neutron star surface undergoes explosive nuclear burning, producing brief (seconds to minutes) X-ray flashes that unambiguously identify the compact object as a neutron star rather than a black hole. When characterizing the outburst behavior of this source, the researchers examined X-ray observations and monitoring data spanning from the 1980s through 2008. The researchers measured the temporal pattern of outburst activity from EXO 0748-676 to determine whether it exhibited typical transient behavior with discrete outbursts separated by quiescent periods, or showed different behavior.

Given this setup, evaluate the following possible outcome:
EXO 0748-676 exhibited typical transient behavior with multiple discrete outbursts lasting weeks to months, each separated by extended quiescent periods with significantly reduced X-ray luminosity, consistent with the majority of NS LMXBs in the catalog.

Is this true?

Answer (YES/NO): NO